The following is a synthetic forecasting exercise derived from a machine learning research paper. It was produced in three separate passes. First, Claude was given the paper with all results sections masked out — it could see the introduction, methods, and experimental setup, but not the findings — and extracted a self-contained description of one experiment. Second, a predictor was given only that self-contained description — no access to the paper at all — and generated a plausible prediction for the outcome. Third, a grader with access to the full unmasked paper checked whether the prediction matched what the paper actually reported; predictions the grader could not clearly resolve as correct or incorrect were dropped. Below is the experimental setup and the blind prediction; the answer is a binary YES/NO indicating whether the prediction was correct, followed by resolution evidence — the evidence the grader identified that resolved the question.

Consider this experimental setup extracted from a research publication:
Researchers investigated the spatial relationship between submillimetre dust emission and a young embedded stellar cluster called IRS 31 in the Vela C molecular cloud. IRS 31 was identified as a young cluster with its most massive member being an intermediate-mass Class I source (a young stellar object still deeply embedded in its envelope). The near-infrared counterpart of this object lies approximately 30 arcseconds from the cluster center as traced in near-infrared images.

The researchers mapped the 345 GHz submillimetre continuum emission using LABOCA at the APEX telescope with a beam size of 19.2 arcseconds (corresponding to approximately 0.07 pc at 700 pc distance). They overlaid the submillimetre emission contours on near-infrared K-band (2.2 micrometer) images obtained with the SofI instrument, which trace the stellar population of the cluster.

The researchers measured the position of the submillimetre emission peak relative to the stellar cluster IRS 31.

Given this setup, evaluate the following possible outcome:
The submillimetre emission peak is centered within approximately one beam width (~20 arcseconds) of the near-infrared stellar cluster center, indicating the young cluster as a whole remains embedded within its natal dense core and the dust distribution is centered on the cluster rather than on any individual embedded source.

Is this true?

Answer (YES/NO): NO